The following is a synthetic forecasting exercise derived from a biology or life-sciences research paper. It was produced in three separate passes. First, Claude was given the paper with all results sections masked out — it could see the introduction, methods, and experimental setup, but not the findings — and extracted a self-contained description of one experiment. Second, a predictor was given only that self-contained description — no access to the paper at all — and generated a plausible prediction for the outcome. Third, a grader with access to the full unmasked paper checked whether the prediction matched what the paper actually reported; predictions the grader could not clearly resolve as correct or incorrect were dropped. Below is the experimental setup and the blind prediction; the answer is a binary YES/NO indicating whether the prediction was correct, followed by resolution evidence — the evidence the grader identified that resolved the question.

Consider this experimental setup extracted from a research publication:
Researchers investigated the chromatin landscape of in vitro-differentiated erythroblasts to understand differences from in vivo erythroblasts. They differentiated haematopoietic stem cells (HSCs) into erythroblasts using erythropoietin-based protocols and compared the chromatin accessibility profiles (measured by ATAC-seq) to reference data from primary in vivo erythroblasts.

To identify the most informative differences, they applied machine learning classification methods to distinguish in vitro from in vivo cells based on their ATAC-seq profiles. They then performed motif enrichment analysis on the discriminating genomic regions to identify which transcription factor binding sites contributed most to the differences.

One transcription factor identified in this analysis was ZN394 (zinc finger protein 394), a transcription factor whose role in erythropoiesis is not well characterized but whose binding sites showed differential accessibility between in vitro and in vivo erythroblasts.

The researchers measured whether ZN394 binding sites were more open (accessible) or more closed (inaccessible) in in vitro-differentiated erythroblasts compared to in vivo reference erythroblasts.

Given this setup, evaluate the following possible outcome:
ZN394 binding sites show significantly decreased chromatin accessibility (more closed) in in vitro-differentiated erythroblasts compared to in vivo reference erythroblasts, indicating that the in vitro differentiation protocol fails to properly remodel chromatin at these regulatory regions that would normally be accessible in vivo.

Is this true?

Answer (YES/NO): NO